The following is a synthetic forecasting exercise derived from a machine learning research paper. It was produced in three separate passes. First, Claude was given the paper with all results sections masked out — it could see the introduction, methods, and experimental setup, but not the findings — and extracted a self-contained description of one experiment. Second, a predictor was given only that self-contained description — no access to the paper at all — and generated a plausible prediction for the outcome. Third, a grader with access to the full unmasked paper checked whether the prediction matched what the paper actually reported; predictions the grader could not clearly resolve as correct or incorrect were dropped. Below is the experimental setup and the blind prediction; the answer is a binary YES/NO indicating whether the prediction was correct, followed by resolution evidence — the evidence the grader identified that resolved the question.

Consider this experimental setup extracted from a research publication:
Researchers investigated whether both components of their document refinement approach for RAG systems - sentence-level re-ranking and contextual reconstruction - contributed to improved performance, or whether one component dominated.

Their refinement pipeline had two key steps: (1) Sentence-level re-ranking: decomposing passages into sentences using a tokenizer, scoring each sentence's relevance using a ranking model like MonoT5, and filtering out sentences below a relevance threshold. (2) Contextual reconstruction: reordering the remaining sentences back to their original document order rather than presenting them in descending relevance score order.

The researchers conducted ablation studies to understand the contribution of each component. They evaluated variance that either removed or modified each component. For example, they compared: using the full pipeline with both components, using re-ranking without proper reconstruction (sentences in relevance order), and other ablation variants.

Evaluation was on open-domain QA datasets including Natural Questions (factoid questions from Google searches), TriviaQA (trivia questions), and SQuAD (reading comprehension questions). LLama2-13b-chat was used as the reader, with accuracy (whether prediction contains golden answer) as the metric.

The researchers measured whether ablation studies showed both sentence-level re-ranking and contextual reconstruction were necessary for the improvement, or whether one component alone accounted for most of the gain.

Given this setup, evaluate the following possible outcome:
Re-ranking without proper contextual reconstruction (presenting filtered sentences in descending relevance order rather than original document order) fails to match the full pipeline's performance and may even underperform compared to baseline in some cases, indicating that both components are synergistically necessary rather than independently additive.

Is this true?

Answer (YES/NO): NO